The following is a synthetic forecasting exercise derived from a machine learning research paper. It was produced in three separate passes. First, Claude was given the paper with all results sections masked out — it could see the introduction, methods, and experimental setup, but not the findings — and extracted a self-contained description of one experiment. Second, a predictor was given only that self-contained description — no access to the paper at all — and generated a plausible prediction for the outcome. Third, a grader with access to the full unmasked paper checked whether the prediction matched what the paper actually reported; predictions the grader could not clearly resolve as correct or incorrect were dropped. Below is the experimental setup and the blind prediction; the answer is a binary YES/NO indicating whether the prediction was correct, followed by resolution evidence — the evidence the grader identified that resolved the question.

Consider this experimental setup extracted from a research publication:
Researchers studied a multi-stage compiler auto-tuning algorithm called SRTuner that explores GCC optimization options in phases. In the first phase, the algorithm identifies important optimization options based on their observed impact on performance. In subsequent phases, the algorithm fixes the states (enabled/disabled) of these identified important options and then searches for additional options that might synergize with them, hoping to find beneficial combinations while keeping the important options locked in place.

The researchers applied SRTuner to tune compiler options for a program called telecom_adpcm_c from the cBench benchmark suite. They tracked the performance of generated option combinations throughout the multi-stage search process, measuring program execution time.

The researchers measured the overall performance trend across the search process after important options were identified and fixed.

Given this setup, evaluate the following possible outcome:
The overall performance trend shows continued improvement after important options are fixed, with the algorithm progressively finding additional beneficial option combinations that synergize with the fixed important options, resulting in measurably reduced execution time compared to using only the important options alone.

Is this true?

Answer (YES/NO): NO